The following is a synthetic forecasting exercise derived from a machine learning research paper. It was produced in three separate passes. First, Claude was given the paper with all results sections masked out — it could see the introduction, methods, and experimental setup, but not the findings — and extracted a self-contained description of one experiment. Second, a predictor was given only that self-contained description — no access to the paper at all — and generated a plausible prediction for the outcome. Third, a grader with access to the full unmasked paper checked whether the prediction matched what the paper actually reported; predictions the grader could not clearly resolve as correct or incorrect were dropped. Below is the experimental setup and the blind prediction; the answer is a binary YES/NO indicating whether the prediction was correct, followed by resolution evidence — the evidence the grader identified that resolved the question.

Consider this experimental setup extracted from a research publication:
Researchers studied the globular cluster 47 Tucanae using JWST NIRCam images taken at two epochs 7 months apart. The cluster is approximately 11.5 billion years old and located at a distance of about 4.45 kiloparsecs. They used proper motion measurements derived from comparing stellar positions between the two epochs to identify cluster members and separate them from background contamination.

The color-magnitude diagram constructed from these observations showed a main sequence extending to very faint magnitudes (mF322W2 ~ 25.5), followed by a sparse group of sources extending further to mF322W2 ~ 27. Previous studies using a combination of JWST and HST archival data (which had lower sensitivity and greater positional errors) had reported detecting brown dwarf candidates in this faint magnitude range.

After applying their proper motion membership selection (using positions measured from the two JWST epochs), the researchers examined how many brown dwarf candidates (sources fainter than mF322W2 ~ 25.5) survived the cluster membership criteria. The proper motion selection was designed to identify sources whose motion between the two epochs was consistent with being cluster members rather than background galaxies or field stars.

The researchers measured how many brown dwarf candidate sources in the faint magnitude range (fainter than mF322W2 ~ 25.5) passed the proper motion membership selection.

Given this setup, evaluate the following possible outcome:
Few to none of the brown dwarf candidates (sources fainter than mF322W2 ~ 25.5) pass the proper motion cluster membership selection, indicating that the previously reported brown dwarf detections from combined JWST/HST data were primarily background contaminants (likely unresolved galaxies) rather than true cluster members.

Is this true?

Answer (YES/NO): YES